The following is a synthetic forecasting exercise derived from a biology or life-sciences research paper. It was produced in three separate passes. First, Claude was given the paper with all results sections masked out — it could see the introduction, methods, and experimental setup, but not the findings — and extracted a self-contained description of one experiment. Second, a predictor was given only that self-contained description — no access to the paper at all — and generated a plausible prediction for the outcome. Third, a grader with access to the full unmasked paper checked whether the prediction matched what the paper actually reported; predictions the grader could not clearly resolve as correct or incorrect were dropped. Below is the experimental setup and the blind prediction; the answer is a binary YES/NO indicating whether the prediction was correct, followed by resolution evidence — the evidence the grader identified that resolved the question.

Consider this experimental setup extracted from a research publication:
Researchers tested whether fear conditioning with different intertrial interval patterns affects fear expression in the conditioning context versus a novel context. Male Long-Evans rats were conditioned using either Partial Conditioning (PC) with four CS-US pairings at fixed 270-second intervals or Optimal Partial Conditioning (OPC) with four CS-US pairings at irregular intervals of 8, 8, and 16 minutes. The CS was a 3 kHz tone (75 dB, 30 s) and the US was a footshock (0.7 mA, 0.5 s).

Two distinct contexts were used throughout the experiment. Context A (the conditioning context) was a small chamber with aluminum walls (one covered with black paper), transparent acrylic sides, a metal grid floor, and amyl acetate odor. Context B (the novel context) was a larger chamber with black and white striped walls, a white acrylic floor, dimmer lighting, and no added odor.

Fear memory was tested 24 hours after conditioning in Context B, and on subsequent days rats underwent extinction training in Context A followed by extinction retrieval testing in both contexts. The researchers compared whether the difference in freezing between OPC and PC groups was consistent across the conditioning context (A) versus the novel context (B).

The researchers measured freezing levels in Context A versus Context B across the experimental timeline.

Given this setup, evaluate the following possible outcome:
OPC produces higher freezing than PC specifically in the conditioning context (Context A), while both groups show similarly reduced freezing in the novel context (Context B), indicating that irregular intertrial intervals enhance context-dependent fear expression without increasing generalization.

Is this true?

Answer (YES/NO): NO